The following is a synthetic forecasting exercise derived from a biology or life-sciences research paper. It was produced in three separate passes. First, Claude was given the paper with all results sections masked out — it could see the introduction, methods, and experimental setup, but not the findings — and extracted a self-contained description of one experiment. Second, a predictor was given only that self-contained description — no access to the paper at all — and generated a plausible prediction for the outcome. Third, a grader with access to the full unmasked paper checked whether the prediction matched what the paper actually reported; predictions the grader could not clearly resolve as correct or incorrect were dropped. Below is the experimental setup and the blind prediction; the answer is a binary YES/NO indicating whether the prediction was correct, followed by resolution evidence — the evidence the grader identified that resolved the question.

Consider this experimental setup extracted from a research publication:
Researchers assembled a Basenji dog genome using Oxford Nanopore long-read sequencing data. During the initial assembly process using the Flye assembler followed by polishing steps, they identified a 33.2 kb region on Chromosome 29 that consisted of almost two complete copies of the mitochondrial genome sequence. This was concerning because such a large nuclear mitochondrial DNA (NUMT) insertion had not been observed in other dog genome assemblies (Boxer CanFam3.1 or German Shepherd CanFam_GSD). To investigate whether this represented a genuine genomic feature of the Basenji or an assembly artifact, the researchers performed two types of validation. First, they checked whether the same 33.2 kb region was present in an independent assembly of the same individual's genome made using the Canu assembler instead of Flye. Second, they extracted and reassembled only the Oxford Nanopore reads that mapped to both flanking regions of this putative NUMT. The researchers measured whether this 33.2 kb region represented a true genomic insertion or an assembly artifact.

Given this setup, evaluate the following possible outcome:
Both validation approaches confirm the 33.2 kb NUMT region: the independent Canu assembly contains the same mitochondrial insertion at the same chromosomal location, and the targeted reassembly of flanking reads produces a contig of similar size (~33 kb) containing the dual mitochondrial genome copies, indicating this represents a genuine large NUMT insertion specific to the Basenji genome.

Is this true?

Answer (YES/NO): NO